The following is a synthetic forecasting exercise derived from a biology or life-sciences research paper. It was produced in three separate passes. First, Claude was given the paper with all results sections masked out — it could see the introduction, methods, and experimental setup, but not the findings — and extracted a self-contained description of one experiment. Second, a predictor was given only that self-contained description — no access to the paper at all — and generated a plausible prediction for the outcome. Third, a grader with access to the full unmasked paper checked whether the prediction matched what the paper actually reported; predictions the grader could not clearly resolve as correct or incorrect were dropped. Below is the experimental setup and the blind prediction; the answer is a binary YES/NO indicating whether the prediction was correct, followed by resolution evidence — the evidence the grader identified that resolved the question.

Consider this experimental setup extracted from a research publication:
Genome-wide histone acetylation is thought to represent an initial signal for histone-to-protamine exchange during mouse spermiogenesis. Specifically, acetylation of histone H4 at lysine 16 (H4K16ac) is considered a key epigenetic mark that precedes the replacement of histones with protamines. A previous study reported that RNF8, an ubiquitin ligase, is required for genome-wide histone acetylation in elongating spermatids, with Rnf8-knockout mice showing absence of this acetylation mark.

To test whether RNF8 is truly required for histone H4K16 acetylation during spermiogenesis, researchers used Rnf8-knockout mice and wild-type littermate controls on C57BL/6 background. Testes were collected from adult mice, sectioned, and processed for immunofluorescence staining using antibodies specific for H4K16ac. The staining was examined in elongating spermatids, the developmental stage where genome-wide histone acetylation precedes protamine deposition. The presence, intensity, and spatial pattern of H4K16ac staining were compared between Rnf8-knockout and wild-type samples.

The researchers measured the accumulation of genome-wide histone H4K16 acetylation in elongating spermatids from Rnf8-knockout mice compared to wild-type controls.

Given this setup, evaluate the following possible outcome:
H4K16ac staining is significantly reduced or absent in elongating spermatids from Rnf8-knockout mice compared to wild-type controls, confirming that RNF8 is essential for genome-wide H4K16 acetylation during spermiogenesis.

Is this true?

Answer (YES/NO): NO